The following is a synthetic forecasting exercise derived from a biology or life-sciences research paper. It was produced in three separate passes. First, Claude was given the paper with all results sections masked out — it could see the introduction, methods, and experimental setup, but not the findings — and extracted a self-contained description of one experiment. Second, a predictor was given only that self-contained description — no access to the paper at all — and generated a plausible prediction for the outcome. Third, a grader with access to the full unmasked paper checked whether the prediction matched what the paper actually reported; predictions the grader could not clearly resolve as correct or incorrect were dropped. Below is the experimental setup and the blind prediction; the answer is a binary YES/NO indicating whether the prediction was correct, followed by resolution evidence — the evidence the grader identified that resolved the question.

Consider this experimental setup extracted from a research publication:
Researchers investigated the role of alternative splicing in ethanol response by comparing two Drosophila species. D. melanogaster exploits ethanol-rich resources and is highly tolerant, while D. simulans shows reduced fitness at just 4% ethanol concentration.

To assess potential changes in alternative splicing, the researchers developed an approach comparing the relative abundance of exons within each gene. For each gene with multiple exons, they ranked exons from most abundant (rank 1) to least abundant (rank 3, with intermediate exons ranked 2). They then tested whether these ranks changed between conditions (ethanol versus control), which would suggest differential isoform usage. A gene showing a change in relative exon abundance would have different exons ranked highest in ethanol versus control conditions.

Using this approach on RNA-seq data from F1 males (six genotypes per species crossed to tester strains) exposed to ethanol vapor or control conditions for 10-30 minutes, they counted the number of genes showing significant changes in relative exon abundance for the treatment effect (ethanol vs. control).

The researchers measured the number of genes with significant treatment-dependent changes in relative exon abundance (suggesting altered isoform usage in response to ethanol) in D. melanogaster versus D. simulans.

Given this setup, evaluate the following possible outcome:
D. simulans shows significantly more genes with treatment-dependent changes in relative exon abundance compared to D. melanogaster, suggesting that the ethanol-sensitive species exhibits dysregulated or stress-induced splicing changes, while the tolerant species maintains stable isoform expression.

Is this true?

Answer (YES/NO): NO